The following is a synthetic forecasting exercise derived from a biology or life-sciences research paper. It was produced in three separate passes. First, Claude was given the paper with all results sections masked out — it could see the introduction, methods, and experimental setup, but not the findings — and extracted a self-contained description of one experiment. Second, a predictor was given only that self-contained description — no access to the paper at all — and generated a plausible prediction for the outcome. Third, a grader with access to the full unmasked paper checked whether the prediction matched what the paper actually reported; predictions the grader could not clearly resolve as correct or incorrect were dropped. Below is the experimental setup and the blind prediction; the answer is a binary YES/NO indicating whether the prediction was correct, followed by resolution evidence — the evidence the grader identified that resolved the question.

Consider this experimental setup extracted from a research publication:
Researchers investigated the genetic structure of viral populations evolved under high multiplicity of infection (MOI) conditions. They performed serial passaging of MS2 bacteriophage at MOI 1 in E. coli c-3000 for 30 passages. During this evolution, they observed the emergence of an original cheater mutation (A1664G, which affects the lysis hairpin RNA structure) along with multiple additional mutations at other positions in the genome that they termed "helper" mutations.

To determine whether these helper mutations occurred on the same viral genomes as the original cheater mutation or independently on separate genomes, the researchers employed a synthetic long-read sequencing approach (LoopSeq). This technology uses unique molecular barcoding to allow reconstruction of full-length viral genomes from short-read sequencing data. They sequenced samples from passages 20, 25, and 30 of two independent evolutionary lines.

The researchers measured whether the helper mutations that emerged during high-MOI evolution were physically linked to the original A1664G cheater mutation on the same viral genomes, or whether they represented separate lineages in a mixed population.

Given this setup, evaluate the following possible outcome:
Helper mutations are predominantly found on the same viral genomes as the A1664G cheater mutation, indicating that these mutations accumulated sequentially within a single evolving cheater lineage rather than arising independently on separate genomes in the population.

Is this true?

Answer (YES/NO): YES